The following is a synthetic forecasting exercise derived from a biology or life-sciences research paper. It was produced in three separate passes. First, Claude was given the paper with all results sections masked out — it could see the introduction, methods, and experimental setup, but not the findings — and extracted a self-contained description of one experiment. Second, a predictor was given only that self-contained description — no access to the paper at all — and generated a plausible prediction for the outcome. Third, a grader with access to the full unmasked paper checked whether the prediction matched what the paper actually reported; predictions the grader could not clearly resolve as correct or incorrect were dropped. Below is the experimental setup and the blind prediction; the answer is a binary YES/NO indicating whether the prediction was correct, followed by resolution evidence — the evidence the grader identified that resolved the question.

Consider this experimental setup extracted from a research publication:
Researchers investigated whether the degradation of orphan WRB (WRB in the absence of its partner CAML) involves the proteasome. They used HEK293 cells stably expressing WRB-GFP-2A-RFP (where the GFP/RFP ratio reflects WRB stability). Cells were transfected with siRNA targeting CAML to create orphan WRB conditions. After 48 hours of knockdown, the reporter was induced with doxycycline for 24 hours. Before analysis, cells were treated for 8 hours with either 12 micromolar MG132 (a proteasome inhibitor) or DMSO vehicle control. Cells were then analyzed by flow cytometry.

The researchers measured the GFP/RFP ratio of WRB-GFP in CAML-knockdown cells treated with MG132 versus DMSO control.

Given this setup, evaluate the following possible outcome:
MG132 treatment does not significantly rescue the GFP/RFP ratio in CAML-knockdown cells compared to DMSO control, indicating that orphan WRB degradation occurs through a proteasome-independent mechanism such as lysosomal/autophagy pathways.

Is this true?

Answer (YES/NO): NO